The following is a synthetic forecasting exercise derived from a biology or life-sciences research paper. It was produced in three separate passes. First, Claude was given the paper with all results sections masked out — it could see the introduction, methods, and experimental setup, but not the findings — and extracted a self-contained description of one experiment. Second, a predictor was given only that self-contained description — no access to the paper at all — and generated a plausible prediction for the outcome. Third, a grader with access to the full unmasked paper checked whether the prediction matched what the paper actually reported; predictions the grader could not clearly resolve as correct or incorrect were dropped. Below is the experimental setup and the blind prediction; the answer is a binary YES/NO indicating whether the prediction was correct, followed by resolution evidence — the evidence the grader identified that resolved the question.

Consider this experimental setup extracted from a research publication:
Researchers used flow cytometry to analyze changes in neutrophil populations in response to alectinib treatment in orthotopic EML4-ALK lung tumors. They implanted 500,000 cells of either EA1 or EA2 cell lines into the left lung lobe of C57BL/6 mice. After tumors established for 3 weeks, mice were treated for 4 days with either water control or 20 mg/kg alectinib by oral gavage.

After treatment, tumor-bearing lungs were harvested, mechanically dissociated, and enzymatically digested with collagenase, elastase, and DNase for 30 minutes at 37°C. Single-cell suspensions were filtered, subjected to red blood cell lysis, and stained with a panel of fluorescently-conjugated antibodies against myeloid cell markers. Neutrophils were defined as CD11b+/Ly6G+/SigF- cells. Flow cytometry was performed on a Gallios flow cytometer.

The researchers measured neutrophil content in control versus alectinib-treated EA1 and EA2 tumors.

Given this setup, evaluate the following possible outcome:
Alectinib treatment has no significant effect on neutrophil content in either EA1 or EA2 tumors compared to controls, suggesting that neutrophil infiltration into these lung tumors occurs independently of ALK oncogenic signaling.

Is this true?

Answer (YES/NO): NO